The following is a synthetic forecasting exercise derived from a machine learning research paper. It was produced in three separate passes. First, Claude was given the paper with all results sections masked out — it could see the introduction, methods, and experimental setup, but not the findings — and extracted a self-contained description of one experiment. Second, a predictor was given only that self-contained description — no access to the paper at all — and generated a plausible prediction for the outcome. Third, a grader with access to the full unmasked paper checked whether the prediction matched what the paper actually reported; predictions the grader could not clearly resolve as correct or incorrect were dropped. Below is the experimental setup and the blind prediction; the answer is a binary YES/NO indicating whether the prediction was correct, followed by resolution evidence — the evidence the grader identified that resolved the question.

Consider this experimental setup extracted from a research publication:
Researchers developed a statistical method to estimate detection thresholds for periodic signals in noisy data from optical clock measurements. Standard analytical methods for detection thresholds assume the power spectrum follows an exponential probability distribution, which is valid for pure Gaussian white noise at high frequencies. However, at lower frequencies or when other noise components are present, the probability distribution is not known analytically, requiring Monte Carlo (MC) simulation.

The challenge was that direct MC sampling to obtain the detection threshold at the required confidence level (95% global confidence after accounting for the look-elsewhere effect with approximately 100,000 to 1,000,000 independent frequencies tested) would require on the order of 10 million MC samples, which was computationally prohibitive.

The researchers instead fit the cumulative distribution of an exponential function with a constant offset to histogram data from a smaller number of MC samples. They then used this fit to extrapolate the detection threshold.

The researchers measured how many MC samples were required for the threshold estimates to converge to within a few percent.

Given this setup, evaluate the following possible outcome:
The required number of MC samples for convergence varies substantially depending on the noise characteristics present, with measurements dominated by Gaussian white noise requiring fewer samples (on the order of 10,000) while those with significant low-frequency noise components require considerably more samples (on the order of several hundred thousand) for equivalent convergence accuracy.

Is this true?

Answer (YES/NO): NO